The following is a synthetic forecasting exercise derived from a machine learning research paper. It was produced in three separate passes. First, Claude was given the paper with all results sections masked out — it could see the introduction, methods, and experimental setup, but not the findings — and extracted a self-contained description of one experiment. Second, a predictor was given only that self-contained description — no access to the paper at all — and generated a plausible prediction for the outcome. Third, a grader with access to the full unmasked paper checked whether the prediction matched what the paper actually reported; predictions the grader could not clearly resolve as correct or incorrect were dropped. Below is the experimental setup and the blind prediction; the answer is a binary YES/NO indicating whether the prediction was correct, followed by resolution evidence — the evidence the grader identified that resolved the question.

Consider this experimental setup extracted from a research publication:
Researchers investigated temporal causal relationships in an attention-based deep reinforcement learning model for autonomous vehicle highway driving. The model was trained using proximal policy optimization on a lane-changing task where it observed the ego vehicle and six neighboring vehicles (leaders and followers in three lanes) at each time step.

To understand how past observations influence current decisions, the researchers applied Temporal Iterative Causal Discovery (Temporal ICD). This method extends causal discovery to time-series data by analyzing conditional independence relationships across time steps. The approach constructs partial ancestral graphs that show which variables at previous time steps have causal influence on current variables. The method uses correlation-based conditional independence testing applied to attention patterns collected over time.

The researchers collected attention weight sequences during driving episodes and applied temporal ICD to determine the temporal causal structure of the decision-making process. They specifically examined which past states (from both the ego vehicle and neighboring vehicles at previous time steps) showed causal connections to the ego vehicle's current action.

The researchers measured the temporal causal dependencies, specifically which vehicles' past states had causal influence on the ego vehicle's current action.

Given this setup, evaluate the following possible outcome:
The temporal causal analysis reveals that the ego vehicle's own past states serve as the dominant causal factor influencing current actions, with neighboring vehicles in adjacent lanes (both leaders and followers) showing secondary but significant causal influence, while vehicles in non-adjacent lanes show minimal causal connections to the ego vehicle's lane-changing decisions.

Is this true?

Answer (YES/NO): NO